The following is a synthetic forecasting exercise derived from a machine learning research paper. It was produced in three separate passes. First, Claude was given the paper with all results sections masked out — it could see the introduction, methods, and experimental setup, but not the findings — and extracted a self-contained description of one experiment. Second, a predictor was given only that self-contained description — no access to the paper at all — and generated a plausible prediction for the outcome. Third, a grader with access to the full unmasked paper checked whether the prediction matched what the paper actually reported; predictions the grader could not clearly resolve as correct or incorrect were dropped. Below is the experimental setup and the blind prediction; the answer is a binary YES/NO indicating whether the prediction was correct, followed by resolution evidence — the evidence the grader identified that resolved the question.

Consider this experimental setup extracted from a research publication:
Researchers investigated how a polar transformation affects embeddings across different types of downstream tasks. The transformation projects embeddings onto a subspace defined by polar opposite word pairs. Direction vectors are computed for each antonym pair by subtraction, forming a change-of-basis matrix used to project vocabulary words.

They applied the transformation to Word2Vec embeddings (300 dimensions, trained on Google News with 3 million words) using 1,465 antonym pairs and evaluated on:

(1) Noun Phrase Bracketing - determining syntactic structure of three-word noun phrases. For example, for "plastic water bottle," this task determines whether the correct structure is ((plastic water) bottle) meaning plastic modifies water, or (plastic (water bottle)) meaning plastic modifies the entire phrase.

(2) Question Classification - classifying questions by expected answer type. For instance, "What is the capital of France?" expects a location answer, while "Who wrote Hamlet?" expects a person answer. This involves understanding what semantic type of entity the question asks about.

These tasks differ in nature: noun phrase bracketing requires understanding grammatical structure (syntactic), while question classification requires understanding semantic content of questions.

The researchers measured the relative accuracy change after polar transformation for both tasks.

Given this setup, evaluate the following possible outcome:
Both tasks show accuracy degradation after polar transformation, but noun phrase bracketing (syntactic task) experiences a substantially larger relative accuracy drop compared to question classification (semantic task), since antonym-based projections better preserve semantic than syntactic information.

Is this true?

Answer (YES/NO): NO